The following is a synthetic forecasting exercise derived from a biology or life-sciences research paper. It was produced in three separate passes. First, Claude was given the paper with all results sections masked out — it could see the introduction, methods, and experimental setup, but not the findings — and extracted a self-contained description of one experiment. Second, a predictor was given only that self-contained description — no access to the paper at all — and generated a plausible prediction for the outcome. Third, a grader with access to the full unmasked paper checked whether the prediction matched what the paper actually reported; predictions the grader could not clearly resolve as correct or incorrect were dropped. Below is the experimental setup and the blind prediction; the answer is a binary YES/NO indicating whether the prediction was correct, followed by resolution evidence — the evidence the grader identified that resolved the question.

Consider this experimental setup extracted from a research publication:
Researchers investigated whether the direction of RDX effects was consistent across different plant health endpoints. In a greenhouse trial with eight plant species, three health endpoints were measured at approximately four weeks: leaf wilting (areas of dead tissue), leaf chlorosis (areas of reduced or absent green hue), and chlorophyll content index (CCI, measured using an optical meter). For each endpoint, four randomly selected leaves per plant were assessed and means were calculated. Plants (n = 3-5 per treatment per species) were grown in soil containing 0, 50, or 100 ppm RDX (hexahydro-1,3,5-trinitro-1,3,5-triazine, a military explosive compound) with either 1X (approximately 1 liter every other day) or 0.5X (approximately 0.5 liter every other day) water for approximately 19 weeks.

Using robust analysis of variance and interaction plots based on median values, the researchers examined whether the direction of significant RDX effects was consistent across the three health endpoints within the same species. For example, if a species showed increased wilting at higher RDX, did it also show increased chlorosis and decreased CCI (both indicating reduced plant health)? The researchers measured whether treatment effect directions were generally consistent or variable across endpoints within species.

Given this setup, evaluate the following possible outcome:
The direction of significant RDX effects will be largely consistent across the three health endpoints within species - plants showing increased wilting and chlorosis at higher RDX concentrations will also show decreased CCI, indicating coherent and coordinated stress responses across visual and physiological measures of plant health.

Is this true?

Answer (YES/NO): NO